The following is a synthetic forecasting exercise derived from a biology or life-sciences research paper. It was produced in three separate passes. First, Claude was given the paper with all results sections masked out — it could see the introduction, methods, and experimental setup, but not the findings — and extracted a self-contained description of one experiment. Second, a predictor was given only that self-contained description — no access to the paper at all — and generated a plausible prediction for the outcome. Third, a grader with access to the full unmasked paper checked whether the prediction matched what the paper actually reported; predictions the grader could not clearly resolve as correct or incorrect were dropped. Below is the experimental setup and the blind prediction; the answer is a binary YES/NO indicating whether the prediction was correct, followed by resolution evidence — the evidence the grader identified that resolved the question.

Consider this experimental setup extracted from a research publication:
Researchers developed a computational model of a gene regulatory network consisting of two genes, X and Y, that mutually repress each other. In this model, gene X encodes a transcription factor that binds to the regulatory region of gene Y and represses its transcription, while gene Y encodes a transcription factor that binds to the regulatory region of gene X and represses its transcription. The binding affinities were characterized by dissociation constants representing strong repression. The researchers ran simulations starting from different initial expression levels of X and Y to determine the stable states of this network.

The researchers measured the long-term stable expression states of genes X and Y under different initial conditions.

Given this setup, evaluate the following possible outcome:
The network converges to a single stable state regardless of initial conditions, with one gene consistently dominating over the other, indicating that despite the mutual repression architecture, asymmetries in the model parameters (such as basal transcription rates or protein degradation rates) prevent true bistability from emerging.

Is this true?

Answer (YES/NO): NO